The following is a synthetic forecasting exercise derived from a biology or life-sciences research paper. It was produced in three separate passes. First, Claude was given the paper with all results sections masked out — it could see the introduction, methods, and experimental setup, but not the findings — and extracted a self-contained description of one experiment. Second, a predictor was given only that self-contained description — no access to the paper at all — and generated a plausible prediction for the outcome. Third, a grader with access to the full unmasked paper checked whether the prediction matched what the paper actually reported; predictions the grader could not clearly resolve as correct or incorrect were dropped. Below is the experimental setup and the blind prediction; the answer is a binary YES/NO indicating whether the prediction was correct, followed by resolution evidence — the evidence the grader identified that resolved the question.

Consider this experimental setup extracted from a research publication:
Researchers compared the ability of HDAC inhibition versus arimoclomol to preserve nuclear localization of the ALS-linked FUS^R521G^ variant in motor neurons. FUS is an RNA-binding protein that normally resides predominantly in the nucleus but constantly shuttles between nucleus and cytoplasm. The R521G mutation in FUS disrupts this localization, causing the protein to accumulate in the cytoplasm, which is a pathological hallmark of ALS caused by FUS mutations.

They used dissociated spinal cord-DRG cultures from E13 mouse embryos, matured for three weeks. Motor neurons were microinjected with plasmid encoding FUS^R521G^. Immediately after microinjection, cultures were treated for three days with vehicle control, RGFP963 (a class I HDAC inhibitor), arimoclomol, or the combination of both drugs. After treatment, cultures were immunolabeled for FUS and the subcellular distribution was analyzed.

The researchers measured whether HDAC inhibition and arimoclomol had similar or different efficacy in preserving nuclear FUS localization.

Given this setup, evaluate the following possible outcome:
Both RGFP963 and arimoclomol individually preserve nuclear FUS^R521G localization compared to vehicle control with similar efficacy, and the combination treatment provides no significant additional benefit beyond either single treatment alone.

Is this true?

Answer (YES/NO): NO